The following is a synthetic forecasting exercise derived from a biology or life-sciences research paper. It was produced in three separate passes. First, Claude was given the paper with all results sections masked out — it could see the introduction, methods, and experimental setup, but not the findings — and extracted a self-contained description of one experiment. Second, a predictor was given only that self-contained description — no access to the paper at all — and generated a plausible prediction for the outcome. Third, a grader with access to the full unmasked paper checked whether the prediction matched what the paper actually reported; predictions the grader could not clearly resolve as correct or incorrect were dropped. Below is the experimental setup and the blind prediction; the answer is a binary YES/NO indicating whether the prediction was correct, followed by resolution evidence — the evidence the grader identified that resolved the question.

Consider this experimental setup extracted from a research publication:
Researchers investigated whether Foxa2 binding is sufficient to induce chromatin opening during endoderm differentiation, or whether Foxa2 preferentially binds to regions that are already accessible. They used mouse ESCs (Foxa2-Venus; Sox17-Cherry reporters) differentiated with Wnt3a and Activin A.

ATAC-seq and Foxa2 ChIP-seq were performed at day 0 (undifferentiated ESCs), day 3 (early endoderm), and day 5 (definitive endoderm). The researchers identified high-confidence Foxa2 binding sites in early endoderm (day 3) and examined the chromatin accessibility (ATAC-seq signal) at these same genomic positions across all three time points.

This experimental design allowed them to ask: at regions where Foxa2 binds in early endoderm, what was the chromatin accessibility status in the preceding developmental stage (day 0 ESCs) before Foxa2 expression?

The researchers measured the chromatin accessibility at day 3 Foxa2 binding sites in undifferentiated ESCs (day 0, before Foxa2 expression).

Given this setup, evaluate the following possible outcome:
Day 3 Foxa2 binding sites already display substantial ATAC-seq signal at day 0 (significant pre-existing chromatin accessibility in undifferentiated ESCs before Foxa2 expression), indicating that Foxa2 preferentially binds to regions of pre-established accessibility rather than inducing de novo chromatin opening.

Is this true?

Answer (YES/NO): NO